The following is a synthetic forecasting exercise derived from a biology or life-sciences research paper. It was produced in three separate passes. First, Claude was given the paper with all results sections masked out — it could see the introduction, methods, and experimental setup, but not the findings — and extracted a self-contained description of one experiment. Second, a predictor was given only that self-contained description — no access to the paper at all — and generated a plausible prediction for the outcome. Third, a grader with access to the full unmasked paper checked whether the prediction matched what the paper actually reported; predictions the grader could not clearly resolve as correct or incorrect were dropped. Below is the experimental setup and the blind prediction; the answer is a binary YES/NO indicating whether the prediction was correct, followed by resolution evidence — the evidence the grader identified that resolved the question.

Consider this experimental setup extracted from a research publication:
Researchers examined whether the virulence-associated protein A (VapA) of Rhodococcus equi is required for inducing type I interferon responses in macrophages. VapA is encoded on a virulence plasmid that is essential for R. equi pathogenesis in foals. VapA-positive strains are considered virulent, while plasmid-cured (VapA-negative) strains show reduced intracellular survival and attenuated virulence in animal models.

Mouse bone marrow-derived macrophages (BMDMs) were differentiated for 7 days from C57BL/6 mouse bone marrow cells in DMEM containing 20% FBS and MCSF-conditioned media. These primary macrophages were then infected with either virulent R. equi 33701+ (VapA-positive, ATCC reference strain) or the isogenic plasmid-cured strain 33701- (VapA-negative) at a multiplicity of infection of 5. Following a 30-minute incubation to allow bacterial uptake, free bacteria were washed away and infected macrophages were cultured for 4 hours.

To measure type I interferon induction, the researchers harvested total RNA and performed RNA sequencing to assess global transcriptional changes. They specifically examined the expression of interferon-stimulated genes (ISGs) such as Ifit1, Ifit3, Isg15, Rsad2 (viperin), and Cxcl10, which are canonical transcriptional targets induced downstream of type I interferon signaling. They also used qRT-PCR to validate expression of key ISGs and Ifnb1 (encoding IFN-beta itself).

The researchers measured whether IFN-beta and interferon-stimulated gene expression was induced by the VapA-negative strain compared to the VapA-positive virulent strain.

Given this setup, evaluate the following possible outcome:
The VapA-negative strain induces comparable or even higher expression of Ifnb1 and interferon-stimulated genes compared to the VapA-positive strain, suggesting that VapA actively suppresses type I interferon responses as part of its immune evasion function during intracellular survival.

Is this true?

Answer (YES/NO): NO